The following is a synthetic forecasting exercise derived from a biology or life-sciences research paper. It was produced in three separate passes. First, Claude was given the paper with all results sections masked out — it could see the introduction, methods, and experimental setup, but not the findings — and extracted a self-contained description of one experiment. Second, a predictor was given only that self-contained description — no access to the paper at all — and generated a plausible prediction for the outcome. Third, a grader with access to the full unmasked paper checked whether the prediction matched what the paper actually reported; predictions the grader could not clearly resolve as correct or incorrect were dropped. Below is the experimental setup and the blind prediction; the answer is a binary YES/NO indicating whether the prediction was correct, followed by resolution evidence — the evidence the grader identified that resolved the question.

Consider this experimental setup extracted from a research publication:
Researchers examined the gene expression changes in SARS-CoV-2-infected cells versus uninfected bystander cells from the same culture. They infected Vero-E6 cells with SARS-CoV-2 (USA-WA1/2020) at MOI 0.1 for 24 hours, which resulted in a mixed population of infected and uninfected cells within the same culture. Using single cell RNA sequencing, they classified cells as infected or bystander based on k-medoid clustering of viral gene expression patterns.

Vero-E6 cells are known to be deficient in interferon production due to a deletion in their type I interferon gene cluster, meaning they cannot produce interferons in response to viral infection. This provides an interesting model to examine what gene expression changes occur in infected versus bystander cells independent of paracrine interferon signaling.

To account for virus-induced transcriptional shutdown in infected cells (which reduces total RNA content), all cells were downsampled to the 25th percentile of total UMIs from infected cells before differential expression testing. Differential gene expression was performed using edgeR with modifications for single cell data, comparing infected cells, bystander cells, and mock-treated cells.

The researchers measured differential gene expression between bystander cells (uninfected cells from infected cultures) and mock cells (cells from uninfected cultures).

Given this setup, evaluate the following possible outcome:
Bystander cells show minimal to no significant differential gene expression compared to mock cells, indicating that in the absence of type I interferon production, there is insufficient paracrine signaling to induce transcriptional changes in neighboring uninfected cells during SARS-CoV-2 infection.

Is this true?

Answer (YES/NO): NO